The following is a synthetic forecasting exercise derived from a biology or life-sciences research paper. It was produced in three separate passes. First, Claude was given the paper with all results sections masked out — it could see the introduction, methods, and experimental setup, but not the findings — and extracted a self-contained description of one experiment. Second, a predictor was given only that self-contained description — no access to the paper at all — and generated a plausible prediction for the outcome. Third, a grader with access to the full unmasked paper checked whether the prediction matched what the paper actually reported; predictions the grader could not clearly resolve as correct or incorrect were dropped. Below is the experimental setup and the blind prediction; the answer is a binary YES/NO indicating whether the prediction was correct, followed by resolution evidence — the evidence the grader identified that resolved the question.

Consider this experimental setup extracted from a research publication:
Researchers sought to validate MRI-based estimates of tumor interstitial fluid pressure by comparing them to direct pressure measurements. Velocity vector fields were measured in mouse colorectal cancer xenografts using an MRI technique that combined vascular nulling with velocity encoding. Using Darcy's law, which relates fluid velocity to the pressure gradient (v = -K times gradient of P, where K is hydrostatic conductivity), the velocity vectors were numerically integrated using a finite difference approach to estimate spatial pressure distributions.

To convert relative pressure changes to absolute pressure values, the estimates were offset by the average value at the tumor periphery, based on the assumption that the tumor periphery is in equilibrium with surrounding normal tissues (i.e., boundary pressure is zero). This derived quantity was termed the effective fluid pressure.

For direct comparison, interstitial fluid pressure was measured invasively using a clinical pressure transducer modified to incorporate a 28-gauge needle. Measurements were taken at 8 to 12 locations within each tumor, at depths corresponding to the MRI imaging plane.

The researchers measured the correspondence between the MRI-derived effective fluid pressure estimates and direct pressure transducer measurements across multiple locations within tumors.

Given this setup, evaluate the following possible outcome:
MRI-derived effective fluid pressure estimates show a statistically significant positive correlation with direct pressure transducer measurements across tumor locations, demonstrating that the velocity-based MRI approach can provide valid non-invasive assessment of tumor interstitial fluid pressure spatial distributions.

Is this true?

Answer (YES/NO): YES